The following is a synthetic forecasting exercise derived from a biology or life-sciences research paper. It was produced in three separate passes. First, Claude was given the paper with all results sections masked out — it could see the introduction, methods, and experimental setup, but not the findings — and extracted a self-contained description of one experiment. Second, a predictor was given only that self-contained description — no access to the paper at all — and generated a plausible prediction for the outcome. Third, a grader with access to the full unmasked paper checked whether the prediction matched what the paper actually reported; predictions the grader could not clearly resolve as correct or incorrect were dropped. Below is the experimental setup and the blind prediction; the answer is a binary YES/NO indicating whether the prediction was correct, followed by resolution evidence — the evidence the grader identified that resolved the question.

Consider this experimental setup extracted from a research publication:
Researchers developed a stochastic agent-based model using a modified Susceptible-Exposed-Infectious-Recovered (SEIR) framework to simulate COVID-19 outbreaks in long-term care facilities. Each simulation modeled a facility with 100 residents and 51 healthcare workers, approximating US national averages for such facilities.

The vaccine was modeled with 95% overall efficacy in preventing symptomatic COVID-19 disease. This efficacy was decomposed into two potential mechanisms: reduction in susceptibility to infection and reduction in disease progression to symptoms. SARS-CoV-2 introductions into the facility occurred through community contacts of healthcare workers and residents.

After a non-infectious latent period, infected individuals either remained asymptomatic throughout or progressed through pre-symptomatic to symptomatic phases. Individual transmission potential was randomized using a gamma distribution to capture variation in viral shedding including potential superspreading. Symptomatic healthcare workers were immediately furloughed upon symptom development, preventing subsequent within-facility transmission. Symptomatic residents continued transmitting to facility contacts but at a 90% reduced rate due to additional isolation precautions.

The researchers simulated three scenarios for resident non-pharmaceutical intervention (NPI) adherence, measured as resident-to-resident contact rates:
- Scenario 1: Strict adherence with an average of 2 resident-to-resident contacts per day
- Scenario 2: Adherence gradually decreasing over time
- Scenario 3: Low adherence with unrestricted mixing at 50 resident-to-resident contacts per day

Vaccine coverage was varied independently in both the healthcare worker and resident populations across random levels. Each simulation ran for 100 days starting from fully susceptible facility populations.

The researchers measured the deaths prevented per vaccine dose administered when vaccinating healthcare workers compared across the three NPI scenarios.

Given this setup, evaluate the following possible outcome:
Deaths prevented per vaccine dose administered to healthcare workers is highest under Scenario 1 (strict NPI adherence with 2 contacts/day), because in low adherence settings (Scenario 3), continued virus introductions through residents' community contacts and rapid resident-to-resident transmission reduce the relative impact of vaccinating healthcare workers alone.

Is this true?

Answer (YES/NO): YES